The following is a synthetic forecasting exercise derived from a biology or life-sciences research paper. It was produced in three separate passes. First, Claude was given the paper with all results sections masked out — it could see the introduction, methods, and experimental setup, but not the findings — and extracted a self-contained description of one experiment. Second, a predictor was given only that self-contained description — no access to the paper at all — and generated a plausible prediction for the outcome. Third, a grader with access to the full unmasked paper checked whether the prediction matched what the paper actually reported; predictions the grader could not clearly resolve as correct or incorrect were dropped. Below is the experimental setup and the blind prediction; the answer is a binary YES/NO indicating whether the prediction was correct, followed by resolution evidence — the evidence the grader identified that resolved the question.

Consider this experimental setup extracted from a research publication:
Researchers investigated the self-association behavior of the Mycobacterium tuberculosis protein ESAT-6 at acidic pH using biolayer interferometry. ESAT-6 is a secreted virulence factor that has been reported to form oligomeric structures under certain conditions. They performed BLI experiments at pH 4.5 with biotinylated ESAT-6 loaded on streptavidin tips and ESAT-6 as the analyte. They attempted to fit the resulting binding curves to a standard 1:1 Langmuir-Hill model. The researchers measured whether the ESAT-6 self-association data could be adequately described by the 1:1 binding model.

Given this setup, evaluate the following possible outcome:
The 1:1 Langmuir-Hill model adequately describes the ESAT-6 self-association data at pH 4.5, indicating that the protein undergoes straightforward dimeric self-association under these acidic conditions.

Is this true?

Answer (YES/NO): NO